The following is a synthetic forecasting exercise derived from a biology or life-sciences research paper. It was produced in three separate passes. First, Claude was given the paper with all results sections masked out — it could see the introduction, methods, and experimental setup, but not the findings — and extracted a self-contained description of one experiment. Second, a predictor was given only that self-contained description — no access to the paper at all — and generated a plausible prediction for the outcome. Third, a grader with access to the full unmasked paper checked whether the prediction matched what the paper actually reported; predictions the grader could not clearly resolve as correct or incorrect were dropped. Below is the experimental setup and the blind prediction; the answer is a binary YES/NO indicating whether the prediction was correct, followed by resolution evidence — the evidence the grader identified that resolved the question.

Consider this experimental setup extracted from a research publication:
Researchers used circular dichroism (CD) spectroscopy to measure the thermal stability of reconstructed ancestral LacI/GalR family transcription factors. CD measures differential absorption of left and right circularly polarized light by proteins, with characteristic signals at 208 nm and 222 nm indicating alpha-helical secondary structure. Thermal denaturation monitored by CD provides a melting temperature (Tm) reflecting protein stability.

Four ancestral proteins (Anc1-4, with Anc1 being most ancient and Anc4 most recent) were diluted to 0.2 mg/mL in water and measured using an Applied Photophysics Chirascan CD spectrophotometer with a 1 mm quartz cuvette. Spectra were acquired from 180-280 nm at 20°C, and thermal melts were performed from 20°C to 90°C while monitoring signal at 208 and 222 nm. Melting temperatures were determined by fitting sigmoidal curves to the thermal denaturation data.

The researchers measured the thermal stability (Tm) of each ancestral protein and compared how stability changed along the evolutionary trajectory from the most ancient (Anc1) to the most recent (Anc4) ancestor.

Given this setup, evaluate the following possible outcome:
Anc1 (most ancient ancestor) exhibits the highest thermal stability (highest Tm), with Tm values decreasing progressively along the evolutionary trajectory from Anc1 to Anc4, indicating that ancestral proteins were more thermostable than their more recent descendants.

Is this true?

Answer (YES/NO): YES